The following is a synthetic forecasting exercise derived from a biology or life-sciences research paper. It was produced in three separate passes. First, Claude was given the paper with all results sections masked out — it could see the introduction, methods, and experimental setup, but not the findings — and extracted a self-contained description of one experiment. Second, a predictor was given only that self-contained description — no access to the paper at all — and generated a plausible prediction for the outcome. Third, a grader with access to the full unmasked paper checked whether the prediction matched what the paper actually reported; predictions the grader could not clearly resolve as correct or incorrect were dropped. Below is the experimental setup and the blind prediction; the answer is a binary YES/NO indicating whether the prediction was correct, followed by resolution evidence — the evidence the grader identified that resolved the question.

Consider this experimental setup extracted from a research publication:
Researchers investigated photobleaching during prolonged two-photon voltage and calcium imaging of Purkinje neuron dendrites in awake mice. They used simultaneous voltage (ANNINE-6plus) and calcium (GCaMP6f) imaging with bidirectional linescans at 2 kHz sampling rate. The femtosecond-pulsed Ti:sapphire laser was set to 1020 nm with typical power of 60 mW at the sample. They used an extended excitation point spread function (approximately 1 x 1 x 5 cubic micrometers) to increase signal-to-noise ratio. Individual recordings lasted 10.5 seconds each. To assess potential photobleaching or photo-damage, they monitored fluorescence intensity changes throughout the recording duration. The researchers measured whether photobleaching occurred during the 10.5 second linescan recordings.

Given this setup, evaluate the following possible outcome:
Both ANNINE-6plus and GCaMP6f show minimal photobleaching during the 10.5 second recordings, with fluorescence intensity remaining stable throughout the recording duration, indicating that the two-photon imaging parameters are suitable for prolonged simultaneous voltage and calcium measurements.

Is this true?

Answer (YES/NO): YES